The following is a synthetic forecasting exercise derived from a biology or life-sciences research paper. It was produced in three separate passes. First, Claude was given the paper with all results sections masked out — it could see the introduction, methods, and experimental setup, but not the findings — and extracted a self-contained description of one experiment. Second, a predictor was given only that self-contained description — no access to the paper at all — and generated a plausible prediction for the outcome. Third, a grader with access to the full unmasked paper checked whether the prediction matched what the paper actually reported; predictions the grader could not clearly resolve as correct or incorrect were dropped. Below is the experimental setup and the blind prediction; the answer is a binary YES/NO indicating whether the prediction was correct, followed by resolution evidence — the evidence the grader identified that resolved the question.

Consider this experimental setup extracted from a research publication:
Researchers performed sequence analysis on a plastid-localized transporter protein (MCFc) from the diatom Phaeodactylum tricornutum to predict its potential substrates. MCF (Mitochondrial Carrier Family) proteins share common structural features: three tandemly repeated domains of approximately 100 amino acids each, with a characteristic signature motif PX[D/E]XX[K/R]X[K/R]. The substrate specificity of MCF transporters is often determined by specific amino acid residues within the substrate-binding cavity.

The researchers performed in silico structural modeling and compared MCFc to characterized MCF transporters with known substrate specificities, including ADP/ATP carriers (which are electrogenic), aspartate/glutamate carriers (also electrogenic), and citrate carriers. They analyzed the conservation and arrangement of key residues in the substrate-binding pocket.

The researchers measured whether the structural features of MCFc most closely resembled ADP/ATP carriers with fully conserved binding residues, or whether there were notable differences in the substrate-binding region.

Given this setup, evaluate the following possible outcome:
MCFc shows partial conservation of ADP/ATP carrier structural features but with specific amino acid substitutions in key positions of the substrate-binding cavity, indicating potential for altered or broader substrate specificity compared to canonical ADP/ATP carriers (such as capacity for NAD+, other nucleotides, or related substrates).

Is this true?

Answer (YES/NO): NO